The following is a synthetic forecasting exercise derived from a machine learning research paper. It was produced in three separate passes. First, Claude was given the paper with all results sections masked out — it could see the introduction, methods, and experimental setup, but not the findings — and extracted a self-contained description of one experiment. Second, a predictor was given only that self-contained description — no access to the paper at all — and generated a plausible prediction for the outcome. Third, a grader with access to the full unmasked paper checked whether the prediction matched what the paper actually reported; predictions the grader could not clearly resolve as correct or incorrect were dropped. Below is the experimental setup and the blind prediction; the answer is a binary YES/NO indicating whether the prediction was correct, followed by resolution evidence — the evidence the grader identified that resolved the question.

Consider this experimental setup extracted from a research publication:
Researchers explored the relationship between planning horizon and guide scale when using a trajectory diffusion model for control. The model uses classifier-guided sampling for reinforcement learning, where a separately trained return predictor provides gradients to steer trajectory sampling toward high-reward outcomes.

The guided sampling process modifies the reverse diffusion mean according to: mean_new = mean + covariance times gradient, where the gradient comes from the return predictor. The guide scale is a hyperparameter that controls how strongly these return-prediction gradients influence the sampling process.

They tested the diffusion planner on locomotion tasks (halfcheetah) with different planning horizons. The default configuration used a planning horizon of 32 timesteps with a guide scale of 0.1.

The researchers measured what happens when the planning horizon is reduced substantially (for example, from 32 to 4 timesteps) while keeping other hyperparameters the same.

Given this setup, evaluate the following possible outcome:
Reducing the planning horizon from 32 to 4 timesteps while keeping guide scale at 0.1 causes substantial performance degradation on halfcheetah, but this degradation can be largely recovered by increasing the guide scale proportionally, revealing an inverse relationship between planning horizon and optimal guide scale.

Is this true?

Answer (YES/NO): NO